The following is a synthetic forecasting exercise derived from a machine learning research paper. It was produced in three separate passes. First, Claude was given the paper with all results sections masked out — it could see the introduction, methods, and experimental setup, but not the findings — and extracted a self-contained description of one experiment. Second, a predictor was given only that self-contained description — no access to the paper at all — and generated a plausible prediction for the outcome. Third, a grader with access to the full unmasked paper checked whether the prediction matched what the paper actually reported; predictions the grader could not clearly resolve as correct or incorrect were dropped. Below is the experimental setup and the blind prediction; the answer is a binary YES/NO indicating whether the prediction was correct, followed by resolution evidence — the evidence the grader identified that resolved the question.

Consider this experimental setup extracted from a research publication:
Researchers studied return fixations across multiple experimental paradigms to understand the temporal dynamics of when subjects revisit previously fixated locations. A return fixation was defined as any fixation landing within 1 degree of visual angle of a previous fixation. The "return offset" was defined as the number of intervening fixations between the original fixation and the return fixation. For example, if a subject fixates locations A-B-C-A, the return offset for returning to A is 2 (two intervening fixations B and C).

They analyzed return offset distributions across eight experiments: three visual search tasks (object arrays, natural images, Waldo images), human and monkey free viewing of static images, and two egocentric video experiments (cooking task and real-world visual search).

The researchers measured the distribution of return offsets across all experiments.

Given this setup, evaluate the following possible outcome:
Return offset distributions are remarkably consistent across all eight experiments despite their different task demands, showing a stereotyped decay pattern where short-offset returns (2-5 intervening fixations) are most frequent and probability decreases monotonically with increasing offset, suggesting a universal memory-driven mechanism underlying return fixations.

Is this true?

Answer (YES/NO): NO